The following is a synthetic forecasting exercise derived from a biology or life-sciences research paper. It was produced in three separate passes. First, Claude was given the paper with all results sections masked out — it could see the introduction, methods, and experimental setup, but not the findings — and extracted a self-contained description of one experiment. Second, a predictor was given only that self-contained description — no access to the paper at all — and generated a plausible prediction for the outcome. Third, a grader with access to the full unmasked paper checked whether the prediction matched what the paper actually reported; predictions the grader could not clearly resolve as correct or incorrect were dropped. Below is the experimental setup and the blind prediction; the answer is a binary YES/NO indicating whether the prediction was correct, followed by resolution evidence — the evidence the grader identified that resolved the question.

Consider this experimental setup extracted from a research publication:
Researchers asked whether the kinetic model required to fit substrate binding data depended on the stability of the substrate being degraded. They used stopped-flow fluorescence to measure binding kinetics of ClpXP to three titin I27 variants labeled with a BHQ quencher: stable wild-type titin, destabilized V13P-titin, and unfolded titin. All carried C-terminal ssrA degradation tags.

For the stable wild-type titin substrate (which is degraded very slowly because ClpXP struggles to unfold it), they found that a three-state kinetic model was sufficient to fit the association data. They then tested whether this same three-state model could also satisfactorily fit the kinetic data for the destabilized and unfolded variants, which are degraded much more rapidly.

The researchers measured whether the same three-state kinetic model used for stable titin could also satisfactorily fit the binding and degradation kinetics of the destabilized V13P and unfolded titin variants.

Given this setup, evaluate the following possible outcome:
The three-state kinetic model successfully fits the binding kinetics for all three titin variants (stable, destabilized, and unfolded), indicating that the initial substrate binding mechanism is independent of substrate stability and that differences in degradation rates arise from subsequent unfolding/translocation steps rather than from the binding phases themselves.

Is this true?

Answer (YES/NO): NO